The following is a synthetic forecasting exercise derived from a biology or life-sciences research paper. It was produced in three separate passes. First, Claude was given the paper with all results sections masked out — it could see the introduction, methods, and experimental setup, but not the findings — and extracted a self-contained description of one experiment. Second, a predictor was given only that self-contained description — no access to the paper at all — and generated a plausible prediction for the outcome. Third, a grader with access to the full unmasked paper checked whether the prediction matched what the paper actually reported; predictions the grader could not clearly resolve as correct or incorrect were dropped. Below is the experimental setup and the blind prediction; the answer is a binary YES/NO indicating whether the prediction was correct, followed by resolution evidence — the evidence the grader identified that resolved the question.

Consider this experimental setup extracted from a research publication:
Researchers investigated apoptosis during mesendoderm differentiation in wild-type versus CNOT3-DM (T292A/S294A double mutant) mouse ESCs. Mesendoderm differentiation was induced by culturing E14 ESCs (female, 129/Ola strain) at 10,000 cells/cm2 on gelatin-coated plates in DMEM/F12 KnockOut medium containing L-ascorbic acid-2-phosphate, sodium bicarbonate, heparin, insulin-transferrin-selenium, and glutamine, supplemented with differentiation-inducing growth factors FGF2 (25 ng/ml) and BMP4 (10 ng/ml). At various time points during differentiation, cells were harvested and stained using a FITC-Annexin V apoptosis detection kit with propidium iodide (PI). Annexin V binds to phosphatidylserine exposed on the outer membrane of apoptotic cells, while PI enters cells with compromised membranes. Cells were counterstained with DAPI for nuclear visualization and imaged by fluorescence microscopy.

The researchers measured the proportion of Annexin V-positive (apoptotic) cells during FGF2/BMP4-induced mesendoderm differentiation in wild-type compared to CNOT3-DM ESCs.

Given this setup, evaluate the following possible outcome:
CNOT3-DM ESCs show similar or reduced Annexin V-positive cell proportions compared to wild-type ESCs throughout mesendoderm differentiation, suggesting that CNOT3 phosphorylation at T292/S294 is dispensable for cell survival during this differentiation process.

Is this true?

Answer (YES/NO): NO